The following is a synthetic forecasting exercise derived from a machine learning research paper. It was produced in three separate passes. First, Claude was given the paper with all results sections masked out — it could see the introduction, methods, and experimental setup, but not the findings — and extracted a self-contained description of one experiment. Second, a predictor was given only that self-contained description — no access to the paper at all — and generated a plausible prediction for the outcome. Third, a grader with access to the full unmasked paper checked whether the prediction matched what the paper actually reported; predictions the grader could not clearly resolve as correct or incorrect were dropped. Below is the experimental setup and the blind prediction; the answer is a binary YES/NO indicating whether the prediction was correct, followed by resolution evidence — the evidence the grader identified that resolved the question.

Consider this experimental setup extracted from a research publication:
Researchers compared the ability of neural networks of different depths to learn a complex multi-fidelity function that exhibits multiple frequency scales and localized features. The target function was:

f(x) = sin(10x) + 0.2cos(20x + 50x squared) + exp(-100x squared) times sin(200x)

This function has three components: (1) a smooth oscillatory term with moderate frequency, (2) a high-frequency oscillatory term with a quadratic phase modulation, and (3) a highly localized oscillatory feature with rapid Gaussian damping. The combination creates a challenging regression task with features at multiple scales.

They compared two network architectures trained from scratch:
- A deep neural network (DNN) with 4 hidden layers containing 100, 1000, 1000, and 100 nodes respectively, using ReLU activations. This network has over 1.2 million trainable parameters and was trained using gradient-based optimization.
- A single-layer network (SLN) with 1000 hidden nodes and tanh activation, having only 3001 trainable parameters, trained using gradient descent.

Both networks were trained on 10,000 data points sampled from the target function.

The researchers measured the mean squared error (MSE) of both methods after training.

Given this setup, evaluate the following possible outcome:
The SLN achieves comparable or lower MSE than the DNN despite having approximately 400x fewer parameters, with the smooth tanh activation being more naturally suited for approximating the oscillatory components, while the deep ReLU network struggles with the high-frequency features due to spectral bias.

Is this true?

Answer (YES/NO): NO